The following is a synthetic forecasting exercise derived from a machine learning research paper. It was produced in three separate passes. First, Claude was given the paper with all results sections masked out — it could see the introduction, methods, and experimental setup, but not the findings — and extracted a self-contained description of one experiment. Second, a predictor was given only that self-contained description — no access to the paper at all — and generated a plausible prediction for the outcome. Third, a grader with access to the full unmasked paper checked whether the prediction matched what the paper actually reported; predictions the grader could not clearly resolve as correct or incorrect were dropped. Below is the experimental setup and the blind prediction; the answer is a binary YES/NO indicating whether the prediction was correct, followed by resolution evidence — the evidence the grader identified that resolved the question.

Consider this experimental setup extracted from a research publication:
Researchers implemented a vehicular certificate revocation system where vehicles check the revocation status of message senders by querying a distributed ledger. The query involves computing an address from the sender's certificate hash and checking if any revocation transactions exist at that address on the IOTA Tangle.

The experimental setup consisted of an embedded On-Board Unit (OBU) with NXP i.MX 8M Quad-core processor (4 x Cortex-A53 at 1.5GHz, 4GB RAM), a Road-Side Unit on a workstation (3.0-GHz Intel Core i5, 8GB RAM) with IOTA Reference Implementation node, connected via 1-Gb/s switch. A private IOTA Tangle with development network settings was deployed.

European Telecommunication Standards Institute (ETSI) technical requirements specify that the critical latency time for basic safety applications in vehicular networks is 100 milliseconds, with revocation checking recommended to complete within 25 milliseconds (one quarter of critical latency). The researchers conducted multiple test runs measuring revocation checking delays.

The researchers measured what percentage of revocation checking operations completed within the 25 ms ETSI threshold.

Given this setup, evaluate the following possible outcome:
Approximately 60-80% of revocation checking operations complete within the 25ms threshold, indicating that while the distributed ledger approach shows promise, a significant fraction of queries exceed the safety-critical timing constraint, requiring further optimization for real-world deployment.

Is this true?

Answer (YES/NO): NO